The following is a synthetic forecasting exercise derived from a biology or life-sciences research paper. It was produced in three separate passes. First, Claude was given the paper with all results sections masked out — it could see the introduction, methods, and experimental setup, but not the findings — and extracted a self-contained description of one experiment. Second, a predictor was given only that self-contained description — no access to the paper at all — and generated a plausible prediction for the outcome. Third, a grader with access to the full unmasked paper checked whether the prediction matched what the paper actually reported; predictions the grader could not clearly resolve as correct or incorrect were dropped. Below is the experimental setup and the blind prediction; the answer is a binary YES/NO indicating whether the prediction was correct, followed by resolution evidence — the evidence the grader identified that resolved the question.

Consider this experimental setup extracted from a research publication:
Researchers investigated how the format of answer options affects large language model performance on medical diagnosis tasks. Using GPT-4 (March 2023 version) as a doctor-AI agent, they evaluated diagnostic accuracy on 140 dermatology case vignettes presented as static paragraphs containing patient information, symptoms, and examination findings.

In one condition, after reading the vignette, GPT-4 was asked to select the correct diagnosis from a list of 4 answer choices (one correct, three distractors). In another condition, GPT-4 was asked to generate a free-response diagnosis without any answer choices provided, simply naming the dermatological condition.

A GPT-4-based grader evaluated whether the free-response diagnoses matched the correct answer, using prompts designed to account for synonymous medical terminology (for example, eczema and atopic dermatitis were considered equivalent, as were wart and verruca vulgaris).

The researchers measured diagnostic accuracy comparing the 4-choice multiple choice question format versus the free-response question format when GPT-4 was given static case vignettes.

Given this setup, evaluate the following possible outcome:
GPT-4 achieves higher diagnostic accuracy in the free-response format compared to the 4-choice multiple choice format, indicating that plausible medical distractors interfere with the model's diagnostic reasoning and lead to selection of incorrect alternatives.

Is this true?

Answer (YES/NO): NO